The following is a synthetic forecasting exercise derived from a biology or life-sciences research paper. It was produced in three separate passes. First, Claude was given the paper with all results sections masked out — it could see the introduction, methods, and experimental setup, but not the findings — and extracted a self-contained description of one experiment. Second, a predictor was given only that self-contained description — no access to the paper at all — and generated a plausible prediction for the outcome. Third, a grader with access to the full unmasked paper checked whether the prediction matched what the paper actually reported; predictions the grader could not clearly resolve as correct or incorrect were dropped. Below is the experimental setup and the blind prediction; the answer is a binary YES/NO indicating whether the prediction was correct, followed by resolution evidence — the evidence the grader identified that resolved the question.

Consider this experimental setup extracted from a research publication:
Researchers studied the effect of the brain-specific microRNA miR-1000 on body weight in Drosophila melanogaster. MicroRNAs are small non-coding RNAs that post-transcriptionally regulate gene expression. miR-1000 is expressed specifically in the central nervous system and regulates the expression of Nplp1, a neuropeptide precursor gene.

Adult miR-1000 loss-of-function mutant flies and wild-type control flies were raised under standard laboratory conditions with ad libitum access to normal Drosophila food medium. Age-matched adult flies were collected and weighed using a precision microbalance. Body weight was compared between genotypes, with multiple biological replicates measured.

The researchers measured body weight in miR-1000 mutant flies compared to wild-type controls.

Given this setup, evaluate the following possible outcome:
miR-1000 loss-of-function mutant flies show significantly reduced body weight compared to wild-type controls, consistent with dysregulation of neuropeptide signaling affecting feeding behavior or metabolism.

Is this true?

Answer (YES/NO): NO